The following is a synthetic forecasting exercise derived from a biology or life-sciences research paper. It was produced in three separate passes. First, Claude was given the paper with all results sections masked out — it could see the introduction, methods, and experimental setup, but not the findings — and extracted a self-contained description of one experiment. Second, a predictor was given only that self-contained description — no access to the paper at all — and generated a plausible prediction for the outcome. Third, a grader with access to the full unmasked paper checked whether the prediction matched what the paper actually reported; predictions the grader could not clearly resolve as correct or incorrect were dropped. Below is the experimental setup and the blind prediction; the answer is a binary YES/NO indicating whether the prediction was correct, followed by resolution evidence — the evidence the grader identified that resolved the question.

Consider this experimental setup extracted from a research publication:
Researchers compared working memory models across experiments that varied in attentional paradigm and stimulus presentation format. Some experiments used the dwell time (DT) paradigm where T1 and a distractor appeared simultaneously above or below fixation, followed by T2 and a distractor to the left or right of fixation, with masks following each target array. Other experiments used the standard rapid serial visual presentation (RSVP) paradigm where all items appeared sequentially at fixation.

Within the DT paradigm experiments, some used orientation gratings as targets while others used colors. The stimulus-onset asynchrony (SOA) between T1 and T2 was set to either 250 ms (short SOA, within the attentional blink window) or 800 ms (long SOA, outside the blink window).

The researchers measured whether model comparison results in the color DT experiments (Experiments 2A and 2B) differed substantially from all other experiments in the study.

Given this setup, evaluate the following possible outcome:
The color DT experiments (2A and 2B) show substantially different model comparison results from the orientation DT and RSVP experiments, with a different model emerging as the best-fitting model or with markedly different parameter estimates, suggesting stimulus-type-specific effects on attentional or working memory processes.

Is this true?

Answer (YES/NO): YES